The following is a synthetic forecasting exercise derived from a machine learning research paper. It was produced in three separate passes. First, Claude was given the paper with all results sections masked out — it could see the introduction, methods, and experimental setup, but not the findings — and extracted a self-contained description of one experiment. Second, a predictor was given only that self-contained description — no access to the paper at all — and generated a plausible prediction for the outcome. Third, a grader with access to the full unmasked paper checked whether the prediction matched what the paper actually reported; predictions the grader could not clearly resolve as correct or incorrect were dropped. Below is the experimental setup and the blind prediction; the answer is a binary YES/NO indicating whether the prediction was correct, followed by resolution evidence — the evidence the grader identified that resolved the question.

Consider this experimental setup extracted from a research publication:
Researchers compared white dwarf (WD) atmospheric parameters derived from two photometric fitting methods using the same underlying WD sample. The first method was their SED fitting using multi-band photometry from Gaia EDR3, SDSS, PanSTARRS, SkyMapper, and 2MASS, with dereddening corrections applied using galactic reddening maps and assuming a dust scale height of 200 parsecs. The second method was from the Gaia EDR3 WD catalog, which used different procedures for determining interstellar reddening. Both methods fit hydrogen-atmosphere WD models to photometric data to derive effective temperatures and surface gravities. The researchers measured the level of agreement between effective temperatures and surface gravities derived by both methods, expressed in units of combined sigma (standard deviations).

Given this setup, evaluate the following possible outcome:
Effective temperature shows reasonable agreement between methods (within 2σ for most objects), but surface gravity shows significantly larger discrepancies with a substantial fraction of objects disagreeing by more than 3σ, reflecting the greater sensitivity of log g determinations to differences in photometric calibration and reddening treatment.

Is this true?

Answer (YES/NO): NO